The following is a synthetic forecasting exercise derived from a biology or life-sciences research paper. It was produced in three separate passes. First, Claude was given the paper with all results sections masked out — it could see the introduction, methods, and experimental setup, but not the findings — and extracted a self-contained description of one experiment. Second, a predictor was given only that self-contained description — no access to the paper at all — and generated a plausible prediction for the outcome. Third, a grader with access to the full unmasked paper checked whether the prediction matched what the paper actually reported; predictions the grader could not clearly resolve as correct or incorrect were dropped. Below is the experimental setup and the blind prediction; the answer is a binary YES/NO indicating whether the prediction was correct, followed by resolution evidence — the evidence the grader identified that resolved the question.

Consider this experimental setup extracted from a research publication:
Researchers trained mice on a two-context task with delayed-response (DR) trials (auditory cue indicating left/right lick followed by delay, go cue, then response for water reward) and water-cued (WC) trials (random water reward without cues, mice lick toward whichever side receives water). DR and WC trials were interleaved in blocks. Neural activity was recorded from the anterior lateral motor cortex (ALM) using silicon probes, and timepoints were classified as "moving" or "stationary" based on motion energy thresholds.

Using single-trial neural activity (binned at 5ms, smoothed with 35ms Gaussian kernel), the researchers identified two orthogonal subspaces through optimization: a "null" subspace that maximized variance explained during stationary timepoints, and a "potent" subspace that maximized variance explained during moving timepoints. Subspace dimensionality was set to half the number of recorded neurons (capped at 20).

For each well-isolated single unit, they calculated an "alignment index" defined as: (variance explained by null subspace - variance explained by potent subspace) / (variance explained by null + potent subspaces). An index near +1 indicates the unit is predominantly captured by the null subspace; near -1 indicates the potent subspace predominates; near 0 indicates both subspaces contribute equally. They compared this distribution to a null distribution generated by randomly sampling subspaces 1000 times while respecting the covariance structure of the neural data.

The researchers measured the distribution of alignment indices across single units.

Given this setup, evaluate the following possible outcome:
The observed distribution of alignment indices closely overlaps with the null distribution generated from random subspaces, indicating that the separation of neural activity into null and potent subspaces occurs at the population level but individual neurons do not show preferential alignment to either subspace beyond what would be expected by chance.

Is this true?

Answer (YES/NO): NO